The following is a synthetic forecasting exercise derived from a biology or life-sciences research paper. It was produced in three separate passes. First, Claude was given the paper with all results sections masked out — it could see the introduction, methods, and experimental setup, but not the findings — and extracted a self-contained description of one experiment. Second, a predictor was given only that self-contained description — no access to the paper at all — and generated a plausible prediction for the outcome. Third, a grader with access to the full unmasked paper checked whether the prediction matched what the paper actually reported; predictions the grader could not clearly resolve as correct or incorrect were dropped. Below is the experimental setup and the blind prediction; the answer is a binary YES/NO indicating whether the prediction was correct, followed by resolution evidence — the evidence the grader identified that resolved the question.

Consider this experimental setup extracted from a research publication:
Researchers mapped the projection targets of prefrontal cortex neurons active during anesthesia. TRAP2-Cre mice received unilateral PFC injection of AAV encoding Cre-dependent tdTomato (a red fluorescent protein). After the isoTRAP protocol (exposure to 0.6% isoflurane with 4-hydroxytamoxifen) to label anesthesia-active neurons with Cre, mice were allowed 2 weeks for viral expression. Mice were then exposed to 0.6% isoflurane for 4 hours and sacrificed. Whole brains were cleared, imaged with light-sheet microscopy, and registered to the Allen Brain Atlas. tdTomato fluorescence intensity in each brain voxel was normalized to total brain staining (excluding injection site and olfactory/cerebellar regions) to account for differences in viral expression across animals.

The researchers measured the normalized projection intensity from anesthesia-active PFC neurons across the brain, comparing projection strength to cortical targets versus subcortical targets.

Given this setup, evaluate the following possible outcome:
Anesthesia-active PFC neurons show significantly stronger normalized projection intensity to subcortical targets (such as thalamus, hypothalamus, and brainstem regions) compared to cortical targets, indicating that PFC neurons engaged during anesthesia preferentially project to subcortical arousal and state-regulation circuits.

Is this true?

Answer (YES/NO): YES